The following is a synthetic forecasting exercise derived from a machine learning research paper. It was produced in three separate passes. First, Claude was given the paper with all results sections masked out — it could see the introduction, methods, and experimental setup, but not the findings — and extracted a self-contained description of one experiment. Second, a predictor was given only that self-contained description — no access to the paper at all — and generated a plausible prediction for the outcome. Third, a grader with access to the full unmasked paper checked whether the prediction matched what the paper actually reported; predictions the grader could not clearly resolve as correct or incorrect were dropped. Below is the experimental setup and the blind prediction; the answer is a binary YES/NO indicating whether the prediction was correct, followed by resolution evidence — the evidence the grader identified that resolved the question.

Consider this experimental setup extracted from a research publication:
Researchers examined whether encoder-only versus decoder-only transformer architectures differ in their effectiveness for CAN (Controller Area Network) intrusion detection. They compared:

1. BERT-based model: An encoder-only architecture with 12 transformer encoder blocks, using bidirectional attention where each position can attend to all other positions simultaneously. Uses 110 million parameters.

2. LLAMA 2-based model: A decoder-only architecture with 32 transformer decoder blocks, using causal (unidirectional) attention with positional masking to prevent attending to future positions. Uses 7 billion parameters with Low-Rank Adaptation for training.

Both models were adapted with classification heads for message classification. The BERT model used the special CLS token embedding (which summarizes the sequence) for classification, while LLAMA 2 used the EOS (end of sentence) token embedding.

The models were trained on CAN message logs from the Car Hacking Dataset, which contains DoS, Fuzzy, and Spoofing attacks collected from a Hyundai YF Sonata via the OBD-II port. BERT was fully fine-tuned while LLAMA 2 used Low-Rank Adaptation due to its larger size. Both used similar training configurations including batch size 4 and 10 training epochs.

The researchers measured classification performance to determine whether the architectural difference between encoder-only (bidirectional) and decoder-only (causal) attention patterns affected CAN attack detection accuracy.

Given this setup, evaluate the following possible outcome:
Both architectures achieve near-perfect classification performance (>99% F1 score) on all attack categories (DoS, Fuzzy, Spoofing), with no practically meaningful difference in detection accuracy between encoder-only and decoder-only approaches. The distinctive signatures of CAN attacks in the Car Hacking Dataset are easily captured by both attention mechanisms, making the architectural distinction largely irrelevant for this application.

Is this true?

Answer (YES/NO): YES